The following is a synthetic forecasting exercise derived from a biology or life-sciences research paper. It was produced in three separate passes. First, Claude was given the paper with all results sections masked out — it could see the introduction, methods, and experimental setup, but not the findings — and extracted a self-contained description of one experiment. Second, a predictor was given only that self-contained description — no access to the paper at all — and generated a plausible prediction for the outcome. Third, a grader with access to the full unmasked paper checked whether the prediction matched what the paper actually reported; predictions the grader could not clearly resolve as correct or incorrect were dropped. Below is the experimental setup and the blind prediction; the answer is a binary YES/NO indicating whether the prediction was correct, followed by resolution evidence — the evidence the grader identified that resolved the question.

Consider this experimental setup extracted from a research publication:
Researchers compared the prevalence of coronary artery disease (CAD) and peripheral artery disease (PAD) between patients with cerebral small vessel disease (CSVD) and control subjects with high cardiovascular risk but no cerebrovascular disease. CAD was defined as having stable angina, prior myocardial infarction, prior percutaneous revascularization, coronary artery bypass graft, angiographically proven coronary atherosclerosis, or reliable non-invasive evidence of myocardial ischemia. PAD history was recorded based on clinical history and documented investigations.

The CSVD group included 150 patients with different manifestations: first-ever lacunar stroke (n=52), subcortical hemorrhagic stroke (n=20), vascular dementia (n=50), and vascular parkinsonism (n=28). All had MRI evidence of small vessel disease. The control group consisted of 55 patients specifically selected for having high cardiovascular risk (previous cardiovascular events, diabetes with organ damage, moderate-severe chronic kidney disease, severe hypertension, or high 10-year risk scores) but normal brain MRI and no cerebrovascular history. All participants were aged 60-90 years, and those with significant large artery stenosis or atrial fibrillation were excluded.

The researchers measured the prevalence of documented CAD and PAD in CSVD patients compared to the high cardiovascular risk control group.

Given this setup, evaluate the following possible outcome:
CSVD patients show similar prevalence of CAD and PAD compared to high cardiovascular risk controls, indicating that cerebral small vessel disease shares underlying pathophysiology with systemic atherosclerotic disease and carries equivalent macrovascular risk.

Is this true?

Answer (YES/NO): NO